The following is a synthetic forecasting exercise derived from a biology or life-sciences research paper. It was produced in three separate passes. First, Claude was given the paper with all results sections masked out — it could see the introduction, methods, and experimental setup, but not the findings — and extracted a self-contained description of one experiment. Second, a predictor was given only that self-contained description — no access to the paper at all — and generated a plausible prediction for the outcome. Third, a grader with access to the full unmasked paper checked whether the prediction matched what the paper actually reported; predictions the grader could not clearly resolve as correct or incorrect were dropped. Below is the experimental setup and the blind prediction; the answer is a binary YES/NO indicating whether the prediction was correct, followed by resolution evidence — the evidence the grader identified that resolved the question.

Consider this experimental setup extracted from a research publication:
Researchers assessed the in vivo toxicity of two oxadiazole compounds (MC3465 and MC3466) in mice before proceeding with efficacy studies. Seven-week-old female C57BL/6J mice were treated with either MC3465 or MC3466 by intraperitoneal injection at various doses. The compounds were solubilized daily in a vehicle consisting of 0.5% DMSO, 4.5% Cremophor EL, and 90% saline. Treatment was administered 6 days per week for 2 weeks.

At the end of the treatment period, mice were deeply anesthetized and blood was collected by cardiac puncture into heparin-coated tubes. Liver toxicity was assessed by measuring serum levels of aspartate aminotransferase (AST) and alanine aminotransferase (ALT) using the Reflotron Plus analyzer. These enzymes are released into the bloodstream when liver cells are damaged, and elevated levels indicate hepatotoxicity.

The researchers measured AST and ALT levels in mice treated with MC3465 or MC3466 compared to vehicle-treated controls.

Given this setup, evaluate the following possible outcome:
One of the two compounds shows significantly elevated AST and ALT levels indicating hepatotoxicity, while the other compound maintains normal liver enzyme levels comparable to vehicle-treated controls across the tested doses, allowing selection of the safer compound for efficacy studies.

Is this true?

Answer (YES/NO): NO